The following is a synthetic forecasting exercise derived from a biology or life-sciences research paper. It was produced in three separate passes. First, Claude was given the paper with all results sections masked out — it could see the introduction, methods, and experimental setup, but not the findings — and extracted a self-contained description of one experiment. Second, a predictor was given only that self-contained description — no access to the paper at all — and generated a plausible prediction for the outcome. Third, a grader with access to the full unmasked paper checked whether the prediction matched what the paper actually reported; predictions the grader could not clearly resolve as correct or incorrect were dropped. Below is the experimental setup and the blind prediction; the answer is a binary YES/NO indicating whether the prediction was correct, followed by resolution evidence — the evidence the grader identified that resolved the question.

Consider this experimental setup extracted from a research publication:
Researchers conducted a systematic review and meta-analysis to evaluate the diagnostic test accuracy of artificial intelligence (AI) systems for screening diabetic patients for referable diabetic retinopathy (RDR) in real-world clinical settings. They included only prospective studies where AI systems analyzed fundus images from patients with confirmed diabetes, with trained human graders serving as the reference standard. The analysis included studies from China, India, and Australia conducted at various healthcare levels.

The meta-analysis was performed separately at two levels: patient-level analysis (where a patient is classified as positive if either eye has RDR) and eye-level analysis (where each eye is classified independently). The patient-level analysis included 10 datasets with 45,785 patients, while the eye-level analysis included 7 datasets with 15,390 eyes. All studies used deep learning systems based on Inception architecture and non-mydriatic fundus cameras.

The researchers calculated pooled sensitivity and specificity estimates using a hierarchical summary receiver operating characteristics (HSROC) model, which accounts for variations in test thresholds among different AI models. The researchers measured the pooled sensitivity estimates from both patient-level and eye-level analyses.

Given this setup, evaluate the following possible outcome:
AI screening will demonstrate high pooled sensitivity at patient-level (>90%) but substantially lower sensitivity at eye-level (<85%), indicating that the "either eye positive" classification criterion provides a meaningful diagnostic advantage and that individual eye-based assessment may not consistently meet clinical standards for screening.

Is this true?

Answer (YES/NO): NO